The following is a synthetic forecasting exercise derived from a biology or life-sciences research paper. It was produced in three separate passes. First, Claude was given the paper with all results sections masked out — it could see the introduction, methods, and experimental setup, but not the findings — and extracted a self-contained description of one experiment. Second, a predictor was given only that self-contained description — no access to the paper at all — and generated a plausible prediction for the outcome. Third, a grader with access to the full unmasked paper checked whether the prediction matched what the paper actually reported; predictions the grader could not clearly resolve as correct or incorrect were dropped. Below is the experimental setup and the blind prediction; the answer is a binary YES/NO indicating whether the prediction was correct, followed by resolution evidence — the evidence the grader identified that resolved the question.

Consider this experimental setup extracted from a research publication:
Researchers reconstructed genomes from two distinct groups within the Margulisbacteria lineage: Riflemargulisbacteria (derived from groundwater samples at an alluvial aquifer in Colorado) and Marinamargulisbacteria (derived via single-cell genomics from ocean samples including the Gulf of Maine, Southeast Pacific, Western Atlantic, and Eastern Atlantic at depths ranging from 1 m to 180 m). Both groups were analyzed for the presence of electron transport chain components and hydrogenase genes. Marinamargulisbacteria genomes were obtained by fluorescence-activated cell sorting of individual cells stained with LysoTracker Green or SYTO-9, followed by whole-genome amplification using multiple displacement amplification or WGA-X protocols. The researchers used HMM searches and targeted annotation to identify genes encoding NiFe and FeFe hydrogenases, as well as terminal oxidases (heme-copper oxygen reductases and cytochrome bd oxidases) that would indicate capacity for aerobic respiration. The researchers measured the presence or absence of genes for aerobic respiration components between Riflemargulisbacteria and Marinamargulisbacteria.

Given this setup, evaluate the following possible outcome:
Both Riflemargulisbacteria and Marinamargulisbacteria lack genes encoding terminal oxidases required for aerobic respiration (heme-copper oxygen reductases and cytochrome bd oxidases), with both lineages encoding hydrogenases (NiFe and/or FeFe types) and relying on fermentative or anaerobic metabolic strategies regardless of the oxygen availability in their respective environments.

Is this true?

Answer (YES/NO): NO